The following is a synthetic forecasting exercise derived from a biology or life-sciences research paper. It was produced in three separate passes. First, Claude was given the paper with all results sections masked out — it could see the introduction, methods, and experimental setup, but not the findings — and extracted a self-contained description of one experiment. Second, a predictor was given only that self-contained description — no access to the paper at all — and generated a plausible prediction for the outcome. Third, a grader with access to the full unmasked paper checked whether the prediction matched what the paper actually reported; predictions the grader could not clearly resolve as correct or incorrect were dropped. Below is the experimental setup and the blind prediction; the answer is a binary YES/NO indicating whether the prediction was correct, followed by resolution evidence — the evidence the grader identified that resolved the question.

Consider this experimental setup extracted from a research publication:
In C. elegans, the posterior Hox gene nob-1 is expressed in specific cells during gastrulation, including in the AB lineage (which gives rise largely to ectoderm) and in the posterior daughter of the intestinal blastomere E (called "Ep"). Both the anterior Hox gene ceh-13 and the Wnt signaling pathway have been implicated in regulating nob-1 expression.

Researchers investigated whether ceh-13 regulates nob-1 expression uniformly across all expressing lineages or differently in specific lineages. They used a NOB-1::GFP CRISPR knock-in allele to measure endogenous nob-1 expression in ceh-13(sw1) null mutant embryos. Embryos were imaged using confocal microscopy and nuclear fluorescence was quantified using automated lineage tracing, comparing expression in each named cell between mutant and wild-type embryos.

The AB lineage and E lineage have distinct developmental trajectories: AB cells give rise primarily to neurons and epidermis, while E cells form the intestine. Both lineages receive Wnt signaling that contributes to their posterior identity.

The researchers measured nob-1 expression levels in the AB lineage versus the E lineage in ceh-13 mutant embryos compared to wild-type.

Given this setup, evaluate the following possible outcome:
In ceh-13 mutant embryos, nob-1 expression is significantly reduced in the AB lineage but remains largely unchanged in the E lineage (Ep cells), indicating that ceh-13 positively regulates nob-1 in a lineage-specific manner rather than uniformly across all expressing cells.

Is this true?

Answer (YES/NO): NO